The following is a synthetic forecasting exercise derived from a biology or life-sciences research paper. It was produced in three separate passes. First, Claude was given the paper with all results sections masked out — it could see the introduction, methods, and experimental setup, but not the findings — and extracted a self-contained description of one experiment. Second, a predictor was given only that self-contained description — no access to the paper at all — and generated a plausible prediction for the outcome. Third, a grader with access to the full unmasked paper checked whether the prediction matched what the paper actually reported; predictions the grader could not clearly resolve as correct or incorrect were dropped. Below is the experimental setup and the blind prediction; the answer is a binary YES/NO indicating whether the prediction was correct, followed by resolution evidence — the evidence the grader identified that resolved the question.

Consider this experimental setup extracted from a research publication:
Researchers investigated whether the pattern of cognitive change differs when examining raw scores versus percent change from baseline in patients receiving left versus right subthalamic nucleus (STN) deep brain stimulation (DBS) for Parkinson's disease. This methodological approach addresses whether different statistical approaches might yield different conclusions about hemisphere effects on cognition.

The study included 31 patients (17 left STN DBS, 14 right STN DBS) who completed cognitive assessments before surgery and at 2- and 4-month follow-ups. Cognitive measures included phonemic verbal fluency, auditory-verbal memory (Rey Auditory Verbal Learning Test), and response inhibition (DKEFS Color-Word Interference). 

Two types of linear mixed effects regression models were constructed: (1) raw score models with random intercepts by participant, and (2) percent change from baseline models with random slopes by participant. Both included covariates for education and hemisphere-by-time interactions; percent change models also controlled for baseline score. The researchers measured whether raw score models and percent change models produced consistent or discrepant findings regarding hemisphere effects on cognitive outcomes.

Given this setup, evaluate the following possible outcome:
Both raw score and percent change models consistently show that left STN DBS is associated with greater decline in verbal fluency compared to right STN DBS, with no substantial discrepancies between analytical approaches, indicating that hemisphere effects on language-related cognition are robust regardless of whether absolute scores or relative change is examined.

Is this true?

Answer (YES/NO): YES